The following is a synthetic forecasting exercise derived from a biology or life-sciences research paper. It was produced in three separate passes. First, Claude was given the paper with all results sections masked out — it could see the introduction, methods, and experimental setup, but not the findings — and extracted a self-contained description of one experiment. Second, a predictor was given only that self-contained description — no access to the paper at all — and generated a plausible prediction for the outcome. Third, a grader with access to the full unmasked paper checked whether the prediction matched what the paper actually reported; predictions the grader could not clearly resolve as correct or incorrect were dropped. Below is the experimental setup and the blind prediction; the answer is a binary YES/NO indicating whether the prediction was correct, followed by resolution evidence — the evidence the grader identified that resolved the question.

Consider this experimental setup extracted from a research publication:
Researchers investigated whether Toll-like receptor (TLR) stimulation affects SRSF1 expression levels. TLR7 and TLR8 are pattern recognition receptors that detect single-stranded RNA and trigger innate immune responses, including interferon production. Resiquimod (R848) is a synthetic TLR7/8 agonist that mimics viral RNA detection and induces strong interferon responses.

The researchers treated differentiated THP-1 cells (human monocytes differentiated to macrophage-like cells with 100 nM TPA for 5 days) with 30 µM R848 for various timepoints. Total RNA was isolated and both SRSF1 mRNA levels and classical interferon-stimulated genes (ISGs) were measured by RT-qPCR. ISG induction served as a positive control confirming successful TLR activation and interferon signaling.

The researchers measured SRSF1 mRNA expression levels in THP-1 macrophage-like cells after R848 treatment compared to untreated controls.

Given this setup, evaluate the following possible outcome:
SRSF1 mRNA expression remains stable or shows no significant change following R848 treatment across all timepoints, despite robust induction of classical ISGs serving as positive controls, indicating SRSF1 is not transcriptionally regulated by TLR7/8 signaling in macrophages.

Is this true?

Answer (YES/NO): NO